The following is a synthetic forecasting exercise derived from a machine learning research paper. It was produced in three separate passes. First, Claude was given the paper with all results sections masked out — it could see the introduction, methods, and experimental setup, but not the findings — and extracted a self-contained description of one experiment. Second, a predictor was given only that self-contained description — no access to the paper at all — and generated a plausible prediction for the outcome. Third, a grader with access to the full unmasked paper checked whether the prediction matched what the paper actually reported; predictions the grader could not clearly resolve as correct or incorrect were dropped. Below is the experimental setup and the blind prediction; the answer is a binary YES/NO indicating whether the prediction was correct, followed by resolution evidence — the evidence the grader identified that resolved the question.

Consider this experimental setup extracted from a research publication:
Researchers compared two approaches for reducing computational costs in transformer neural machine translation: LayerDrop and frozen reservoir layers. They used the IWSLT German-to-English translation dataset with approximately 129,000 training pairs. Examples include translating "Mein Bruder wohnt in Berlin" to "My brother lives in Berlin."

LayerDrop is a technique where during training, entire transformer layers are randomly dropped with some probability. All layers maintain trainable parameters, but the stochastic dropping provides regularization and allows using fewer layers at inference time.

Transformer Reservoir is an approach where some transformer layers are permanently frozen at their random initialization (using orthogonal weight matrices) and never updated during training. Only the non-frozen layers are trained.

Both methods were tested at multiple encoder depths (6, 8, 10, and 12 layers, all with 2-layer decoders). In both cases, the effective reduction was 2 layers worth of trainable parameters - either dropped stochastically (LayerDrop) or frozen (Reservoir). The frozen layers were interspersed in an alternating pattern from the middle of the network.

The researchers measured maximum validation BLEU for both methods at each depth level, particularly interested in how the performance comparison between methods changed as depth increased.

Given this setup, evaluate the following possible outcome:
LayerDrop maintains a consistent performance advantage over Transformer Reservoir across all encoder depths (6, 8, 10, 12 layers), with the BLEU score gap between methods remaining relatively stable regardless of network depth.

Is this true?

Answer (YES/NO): NO